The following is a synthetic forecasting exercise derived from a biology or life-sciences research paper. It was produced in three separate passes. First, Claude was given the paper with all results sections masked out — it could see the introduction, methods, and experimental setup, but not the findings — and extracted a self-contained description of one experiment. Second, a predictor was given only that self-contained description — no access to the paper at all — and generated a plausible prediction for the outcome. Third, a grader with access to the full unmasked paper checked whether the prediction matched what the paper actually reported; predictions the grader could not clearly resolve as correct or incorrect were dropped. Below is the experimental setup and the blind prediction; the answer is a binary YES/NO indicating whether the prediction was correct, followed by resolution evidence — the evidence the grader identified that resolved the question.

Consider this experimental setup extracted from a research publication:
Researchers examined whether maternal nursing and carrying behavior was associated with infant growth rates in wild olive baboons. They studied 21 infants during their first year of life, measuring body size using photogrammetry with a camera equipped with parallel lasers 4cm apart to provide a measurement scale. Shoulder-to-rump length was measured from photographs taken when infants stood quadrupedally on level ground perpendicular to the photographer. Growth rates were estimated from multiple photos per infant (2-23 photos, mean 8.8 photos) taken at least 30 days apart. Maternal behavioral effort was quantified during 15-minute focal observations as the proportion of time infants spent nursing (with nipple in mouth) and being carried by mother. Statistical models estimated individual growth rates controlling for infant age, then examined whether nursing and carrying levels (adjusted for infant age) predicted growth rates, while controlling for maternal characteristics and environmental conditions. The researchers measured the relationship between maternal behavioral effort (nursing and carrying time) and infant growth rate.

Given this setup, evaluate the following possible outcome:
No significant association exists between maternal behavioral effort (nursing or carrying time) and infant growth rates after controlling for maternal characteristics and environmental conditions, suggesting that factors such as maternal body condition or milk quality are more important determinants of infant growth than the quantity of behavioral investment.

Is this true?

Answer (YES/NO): NO